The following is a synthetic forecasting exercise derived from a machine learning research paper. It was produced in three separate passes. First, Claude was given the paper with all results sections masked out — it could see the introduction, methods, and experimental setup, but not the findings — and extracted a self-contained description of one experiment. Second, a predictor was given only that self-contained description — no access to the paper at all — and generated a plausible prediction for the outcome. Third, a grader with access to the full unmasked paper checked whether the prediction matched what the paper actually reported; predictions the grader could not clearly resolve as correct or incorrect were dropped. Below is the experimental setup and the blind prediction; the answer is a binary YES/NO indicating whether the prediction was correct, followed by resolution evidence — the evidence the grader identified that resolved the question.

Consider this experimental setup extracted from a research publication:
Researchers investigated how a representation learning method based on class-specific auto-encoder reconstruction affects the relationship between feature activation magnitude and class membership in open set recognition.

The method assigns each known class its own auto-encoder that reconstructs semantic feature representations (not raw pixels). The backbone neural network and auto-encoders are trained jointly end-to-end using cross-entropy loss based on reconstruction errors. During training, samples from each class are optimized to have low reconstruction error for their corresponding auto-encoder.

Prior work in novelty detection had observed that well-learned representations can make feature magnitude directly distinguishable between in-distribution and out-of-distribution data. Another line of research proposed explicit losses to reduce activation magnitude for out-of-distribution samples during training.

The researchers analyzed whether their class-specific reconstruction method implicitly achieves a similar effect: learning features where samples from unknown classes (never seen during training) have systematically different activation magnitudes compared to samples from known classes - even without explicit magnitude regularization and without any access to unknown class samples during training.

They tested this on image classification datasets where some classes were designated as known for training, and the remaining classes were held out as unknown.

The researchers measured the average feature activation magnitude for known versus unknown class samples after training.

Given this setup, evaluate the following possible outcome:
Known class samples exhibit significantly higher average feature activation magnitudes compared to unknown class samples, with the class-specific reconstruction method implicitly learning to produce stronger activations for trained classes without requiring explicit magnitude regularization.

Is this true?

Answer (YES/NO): YES